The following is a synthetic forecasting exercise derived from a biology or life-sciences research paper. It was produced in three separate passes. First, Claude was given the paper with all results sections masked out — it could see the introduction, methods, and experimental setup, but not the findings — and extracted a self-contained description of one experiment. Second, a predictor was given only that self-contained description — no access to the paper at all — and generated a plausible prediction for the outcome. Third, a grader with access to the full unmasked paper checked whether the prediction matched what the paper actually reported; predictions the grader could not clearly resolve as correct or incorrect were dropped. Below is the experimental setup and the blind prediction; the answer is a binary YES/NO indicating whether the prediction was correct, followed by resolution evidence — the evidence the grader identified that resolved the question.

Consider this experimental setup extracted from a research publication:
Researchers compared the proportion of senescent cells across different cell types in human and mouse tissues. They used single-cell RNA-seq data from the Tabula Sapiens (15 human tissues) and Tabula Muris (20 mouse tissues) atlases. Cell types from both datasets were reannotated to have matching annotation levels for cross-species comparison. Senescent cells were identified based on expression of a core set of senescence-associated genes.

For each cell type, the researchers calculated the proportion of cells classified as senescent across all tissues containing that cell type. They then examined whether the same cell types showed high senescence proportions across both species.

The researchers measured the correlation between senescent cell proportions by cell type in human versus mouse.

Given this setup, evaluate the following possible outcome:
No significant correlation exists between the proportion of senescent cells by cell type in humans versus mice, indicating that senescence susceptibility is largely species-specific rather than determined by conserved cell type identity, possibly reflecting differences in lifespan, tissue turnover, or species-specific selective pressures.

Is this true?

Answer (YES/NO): NO